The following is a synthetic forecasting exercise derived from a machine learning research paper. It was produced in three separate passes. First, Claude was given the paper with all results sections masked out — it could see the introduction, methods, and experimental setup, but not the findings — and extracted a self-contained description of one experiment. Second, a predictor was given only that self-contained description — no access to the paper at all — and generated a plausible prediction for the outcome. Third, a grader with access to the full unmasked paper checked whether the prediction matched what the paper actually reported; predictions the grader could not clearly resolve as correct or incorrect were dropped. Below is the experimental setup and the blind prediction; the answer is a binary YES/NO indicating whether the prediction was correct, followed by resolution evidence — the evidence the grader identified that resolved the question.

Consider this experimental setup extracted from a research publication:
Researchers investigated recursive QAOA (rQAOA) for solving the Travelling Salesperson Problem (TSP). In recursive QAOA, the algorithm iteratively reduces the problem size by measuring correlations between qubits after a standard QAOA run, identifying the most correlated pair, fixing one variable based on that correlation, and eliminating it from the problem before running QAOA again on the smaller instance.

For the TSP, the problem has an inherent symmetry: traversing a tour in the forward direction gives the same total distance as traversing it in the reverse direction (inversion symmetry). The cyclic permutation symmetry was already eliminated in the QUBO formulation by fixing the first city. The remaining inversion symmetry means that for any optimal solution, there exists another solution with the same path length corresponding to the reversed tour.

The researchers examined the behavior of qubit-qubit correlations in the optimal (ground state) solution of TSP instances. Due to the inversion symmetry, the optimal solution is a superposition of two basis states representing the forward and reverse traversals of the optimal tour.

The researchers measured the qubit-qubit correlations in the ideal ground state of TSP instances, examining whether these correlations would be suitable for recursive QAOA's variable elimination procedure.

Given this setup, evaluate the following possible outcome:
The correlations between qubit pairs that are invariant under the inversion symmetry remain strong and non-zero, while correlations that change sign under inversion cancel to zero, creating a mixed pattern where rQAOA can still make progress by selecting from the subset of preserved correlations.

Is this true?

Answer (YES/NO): NO